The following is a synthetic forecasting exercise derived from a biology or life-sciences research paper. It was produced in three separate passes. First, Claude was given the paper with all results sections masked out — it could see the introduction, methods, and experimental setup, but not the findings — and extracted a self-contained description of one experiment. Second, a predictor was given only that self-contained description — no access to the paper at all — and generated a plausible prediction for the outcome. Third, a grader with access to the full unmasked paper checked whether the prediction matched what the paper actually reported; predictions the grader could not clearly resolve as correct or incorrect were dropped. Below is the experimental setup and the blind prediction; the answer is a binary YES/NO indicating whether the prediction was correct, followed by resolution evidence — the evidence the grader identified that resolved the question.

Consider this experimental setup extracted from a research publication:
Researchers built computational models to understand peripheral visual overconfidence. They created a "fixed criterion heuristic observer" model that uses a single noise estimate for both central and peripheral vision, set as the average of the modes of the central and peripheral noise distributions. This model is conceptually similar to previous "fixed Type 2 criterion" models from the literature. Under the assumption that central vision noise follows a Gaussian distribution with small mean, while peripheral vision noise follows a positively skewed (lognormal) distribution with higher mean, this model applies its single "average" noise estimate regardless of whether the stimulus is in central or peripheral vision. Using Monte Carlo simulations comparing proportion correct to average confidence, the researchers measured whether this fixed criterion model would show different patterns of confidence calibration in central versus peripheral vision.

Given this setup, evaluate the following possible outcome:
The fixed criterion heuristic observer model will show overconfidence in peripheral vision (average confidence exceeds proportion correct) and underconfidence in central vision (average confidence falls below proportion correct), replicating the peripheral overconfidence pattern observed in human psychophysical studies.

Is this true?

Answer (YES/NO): YES